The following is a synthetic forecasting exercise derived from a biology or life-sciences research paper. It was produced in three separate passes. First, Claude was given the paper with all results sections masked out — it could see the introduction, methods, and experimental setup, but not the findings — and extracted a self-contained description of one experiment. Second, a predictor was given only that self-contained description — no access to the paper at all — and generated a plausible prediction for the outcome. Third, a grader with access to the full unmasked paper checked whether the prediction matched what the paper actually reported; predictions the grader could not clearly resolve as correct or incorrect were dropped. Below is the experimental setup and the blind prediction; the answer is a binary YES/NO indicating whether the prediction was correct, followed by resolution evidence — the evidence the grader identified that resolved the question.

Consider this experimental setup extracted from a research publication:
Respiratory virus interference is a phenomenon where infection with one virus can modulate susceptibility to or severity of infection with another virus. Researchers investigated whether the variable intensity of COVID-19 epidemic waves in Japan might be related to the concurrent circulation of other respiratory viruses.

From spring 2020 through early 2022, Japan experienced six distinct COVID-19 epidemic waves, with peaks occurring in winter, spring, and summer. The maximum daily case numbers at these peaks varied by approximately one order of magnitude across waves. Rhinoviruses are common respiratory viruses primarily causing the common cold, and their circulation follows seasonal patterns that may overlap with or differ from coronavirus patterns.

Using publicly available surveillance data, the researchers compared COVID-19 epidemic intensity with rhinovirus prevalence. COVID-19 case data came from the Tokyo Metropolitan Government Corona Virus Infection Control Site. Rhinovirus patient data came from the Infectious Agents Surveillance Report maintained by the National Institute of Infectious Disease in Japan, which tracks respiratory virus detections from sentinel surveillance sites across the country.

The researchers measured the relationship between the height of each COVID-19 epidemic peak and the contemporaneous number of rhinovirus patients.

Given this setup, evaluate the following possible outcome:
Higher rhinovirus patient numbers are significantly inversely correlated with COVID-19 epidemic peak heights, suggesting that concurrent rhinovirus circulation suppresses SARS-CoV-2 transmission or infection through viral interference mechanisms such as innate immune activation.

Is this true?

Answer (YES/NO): YES